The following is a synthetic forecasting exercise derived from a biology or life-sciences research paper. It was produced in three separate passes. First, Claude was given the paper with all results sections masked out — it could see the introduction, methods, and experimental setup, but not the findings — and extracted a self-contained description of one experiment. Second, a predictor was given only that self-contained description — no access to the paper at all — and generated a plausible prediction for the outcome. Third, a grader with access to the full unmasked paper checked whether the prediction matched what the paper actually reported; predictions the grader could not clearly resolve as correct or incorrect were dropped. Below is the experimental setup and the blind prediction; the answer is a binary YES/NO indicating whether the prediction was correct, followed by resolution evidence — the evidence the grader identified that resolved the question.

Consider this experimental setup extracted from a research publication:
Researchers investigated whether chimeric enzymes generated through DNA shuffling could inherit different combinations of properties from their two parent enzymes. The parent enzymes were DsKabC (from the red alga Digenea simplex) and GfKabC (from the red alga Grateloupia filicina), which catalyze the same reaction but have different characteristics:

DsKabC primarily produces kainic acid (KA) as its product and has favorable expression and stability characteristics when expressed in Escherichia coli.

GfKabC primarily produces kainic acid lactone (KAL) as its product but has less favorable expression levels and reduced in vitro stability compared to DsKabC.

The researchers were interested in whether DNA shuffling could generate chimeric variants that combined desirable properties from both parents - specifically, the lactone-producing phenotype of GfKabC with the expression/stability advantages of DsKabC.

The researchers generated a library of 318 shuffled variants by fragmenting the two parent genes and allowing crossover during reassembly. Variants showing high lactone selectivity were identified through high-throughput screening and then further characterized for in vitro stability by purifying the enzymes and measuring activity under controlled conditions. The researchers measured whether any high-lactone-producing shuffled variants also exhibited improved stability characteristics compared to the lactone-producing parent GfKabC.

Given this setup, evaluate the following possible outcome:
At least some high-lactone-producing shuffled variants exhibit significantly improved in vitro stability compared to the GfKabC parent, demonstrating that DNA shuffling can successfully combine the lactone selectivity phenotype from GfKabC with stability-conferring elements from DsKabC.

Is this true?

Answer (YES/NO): YES